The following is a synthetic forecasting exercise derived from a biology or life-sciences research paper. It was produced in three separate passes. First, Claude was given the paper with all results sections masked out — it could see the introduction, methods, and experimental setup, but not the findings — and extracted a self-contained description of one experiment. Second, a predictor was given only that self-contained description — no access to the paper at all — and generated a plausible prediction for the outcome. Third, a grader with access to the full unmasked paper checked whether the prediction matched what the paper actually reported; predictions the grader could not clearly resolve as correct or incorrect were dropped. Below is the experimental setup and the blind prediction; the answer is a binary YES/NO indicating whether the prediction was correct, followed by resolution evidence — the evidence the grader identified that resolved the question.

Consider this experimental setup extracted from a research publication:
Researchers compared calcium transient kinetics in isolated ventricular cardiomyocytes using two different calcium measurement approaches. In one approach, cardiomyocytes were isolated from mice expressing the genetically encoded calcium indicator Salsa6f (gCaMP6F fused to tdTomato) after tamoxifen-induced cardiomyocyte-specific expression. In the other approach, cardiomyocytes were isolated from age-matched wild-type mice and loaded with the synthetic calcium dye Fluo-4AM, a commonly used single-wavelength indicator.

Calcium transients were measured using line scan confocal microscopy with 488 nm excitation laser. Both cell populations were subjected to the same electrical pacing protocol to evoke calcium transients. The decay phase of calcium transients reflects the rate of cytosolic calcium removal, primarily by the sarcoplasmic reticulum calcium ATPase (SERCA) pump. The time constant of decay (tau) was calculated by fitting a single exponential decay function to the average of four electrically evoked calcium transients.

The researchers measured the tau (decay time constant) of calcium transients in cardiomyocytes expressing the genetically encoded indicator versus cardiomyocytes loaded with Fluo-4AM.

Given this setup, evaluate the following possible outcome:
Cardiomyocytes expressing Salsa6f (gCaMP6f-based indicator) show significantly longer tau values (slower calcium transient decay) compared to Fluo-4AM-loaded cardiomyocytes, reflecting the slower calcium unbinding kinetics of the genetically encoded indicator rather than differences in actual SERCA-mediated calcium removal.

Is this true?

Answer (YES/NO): NO